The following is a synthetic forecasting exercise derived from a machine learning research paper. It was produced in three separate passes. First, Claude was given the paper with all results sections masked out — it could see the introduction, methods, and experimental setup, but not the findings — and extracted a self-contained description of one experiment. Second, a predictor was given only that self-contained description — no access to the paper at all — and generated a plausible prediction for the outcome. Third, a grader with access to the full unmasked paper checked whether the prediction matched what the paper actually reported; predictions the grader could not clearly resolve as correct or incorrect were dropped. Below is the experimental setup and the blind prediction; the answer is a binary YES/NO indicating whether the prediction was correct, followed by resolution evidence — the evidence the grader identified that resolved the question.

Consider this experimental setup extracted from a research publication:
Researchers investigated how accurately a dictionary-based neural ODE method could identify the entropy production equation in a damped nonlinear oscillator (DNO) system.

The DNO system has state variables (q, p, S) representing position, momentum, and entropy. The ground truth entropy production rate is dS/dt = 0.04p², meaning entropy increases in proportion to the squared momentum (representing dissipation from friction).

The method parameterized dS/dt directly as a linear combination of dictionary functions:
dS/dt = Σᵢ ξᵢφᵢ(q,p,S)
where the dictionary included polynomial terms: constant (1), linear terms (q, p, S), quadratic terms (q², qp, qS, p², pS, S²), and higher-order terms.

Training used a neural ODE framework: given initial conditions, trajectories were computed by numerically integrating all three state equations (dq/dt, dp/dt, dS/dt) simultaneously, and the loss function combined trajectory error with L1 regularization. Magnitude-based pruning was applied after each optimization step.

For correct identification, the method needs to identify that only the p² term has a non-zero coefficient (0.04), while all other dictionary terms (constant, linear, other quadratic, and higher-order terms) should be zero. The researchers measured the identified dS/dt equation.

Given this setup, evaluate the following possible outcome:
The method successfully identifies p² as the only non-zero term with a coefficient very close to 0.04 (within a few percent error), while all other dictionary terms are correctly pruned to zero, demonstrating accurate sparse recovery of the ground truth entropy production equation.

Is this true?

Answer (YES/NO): YES